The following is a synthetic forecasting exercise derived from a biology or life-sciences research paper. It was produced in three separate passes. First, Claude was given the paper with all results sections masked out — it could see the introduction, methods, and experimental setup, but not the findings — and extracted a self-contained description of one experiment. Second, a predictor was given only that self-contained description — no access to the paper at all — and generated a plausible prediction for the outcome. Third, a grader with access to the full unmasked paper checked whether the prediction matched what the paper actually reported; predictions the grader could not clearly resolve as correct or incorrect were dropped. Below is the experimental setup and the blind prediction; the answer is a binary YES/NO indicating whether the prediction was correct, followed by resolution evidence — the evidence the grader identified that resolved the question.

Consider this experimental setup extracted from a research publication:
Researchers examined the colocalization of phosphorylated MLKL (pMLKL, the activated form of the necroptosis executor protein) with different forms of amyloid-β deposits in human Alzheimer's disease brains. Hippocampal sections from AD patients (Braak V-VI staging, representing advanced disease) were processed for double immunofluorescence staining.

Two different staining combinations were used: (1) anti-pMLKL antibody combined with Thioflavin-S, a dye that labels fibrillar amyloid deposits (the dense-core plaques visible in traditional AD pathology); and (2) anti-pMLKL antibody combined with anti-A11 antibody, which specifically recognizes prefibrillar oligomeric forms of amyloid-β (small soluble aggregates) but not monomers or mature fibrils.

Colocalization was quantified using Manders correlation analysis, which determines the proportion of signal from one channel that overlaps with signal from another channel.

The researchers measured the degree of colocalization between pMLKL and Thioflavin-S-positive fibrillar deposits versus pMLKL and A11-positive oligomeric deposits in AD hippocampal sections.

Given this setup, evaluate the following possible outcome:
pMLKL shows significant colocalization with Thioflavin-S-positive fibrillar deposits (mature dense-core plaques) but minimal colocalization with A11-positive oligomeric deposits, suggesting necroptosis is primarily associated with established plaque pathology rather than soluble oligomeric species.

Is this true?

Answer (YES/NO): NO